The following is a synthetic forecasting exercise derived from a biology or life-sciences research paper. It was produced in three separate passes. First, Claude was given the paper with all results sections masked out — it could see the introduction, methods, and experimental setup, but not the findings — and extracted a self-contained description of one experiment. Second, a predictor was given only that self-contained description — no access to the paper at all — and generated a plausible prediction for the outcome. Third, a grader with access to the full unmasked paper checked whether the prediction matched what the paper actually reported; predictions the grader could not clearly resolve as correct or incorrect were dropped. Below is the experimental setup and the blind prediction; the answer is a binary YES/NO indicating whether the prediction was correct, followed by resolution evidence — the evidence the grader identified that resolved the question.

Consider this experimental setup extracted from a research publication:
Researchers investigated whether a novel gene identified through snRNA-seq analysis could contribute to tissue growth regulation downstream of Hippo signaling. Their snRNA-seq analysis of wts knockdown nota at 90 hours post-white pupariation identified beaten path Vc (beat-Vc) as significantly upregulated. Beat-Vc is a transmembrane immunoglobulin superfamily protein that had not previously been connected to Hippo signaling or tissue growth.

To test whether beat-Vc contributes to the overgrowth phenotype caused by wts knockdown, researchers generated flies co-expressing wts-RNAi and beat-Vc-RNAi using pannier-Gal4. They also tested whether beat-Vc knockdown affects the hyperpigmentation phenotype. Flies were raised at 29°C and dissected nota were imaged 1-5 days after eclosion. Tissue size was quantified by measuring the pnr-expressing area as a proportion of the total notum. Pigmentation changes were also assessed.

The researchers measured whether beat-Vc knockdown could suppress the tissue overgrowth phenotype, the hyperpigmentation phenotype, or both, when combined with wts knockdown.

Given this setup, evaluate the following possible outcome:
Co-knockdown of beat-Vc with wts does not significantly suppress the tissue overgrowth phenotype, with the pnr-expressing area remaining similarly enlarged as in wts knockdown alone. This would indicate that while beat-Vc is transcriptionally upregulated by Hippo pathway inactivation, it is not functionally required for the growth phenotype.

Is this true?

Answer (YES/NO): NO